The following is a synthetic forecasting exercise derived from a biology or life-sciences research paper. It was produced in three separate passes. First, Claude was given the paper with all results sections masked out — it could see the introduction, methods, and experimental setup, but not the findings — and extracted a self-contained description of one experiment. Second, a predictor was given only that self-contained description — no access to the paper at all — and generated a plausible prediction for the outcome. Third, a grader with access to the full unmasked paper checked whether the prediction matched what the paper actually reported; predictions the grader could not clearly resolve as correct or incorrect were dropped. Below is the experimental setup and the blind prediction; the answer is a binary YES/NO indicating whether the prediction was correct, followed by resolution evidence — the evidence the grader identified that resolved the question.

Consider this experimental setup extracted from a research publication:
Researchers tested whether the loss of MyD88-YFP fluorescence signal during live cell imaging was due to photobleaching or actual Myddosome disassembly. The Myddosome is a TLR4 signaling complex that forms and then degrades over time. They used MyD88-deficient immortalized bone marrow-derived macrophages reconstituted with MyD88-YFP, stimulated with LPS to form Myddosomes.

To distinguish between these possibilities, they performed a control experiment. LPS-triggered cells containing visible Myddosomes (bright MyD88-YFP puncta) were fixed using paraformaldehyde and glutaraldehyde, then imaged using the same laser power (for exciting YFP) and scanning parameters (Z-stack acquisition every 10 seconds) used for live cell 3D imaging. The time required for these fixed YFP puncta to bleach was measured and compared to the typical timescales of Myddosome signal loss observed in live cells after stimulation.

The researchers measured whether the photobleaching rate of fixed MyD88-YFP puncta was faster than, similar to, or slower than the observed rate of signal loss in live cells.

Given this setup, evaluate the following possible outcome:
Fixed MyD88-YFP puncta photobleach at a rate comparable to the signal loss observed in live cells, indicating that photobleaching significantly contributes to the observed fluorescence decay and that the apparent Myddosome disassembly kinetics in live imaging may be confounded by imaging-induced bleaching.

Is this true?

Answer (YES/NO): NO